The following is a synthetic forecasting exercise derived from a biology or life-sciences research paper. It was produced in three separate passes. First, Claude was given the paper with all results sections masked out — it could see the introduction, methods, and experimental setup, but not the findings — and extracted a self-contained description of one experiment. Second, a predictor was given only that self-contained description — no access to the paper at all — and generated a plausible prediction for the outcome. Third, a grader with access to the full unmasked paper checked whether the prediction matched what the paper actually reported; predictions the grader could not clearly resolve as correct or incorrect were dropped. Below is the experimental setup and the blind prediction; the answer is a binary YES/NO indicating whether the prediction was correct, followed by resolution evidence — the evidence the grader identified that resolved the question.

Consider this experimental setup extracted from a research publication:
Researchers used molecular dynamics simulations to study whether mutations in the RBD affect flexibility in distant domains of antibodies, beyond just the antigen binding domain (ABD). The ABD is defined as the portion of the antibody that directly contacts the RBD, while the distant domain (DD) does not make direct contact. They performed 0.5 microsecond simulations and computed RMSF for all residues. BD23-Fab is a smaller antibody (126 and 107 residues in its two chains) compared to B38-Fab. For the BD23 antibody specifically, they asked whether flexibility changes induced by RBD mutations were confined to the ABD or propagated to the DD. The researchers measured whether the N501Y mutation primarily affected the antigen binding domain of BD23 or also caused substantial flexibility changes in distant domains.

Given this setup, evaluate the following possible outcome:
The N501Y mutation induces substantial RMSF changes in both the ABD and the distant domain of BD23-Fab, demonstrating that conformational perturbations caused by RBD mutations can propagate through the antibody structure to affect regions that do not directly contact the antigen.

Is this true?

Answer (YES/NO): YES